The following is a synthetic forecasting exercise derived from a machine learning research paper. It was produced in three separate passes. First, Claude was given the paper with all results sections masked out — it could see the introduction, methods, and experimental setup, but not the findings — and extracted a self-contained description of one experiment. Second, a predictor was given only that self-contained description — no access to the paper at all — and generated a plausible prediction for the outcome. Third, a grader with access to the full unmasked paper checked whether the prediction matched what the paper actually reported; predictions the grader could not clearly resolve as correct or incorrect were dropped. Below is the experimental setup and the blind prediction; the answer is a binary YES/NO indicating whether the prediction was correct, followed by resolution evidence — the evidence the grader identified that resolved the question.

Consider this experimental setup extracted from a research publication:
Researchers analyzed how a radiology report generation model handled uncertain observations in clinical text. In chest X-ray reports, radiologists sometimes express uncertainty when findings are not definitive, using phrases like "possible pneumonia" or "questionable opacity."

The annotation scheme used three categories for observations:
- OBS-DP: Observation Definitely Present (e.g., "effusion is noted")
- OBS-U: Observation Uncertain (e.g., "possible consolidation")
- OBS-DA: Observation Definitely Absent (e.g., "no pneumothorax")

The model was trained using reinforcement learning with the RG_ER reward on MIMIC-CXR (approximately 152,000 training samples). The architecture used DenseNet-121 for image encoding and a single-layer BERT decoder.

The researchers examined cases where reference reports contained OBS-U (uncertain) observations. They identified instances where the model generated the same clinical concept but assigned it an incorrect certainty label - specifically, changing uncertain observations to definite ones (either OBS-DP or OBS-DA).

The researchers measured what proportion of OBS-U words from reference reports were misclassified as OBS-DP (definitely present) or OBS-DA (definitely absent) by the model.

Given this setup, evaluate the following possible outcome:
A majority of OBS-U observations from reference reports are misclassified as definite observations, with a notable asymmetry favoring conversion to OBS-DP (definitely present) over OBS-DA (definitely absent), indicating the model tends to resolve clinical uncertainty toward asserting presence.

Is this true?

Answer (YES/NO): NO